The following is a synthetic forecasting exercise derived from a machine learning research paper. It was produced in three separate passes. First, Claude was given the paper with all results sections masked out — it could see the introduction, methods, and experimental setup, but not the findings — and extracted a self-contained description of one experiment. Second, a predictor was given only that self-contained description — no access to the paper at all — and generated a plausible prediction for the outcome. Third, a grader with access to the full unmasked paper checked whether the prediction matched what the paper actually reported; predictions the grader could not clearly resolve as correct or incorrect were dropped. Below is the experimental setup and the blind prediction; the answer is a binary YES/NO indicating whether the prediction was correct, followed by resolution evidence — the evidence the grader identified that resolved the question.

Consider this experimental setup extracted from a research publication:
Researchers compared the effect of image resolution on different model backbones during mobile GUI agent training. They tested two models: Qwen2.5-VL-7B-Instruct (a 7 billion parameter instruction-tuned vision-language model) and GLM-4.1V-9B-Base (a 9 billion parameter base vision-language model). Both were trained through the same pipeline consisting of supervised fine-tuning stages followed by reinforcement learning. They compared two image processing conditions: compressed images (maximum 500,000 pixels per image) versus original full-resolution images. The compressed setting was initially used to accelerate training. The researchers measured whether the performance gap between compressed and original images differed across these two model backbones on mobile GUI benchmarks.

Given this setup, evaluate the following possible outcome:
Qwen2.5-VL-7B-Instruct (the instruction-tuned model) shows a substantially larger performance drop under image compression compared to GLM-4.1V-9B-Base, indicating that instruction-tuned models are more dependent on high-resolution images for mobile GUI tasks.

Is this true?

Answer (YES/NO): NO